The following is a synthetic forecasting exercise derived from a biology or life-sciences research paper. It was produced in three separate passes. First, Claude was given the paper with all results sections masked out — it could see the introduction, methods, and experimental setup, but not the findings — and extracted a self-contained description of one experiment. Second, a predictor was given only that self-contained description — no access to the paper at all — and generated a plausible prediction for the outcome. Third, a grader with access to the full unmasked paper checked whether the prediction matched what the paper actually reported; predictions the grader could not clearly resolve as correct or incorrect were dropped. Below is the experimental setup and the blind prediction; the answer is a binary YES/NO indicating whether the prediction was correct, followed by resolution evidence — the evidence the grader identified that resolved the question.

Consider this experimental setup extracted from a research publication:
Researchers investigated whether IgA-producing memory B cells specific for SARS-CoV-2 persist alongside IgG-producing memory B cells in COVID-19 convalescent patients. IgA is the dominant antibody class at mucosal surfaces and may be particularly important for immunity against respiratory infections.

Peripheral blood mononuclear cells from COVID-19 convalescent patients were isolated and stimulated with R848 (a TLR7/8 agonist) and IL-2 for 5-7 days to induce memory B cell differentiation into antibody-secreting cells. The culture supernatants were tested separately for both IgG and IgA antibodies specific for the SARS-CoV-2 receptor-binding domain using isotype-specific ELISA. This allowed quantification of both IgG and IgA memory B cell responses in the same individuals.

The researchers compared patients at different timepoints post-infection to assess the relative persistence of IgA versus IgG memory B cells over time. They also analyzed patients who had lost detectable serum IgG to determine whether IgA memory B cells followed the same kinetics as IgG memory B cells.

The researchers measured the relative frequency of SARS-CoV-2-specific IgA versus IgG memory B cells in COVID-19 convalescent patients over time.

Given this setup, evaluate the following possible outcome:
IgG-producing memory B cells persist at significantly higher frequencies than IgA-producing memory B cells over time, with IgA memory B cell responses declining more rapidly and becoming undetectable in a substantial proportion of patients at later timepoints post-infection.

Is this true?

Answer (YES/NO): YES